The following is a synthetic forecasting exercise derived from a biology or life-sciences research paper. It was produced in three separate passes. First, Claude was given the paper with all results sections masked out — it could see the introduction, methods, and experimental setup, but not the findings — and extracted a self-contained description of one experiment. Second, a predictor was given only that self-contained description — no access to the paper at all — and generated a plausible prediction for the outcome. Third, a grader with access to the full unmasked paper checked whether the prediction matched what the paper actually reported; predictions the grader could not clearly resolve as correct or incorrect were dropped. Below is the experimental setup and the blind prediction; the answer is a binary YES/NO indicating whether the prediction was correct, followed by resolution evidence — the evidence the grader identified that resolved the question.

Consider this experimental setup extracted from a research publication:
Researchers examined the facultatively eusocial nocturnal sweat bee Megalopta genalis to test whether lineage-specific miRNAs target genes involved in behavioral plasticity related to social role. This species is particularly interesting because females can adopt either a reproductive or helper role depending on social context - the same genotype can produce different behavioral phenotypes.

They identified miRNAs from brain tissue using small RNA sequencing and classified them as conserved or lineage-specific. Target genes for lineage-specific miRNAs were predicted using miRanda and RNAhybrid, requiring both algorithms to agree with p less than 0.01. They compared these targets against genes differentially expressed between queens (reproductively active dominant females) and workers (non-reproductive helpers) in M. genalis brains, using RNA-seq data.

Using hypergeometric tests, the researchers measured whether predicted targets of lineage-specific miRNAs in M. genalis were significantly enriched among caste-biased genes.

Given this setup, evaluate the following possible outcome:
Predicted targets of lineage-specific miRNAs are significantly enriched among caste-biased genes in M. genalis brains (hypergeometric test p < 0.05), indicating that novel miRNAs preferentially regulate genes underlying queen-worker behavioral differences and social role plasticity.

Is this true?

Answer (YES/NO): NO